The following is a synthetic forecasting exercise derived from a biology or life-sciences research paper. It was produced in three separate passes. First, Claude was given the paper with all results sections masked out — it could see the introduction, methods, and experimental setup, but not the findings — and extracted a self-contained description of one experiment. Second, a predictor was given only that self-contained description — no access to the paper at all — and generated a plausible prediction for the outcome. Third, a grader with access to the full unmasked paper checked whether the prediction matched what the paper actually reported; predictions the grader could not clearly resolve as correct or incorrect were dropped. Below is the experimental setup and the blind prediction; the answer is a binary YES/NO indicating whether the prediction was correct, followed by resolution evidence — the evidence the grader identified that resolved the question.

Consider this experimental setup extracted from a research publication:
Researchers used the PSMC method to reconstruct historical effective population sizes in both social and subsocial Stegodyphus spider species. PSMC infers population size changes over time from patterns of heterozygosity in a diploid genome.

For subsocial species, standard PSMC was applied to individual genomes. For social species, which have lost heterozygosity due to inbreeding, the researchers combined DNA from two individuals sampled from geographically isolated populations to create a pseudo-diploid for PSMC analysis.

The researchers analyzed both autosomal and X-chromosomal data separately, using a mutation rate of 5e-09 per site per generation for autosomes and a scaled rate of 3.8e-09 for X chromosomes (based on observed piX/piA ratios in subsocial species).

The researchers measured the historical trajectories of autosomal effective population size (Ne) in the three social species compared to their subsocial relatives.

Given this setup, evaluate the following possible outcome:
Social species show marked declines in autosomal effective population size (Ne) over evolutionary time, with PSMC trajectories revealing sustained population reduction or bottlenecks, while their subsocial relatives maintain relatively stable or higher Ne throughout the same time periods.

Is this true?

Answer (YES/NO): YES